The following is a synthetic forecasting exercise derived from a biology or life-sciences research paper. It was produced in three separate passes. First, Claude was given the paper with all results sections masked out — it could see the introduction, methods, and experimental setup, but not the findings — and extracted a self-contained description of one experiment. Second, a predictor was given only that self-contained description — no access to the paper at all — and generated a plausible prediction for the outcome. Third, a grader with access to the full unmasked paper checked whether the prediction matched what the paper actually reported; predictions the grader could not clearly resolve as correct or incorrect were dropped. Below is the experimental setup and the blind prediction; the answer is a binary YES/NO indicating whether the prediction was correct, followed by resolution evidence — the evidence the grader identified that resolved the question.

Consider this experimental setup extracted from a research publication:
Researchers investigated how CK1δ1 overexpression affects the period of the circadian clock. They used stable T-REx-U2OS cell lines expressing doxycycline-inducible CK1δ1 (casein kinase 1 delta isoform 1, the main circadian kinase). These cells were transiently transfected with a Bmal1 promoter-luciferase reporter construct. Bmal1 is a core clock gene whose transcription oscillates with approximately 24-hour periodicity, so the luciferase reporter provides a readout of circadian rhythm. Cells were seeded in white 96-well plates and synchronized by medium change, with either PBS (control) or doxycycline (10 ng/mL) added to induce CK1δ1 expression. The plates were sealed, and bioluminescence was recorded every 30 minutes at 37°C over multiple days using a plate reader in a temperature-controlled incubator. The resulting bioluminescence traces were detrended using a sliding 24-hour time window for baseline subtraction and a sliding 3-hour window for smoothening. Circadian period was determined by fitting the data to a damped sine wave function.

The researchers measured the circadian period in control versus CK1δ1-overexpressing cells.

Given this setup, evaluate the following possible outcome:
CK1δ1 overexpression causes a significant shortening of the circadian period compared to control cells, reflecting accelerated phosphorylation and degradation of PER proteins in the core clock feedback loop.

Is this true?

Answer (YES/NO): NO